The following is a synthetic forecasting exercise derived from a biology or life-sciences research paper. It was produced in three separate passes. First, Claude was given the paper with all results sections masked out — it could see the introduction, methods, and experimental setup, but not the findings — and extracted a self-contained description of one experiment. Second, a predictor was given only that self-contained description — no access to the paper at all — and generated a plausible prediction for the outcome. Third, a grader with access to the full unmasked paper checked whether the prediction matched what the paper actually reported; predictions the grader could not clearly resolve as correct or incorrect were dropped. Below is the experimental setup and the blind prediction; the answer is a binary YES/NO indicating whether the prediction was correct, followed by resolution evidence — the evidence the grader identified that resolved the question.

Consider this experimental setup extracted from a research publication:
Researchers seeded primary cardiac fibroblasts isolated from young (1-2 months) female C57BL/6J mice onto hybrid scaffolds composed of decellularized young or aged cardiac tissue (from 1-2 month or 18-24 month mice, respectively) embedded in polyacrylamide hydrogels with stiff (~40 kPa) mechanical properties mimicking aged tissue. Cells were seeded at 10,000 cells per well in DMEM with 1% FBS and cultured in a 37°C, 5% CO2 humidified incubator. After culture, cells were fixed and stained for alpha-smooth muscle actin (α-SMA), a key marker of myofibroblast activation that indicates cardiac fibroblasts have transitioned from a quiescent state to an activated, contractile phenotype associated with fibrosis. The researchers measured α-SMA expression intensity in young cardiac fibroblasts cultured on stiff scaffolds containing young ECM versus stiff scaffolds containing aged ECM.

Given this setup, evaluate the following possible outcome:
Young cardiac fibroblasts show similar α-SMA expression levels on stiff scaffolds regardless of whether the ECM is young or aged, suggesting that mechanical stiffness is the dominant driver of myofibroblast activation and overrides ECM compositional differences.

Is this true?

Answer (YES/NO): NO